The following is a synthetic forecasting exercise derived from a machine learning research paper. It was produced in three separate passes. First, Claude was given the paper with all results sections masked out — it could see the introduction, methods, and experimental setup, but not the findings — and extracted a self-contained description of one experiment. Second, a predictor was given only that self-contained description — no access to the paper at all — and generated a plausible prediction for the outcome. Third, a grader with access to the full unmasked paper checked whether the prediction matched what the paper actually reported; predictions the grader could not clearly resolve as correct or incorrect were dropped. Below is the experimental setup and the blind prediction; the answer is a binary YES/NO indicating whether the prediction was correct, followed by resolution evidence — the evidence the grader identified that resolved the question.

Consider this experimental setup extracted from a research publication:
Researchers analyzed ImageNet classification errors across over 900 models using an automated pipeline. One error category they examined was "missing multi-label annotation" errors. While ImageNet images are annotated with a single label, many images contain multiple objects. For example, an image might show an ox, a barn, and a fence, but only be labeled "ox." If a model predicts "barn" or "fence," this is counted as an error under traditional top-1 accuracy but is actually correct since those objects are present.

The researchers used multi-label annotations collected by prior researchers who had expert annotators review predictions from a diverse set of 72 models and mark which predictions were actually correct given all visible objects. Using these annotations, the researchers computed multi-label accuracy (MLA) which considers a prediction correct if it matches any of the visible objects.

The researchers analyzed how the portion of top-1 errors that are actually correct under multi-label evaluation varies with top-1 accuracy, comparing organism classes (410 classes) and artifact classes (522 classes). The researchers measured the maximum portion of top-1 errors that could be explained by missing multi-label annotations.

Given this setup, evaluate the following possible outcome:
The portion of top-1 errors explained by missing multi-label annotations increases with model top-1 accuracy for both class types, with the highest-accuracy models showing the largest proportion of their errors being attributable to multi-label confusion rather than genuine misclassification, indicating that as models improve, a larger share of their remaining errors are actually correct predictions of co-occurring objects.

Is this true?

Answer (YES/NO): YES